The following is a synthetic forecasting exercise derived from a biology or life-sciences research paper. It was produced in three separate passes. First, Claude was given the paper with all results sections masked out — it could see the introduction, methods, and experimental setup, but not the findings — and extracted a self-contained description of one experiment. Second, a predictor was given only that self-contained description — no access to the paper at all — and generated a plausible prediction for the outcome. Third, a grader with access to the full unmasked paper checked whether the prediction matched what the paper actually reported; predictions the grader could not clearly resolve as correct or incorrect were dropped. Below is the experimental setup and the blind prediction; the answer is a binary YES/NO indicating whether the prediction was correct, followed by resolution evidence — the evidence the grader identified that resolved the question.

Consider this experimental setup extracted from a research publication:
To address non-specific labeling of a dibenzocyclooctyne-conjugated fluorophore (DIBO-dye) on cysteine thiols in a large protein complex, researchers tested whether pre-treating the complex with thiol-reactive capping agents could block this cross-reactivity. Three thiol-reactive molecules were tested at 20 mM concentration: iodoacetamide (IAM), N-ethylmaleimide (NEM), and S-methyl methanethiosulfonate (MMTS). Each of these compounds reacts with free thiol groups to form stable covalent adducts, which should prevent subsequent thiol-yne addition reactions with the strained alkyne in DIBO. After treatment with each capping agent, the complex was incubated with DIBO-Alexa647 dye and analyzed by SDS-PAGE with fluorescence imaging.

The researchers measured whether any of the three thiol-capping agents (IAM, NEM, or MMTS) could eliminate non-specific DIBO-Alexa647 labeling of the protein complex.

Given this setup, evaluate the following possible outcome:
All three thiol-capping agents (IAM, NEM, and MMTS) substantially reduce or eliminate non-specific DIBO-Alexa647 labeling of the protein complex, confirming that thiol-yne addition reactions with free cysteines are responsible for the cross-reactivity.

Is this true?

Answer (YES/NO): YES